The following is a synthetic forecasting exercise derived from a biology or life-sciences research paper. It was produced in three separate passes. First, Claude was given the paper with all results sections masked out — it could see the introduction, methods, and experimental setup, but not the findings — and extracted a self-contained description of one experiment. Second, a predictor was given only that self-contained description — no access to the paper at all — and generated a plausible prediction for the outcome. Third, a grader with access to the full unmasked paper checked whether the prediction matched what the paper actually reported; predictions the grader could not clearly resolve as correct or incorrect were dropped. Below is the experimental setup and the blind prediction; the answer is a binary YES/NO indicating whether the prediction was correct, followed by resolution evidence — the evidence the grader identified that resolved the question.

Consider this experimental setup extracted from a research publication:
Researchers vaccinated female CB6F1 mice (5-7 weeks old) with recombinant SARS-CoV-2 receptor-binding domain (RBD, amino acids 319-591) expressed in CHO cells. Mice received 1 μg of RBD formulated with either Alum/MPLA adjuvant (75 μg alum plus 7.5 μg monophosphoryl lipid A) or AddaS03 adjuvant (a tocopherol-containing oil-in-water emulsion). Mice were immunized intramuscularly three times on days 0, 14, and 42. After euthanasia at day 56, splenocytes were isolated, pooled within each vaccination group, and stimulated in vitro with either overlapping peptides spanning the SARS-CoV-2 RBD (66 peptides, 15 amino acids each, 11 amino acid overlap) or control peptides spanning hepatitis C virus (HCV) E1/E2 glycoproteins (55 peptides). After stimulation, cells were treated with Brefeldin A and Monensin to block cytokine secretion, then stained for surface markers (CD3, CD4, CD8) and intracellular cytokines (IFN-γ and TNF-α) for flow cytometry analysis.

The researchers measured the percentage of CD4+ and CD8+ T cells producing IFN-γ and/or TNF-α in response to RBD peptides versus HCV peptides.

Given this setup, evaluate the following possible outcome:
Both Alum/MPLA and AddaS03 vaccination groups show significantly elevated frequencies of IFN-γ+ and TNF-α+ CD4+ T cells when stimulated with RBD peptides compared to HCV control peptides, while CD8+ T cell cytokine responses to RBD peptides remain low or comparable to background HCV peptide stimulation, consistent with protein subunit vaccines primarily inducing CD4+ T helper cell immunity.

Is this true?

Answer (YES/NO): NO